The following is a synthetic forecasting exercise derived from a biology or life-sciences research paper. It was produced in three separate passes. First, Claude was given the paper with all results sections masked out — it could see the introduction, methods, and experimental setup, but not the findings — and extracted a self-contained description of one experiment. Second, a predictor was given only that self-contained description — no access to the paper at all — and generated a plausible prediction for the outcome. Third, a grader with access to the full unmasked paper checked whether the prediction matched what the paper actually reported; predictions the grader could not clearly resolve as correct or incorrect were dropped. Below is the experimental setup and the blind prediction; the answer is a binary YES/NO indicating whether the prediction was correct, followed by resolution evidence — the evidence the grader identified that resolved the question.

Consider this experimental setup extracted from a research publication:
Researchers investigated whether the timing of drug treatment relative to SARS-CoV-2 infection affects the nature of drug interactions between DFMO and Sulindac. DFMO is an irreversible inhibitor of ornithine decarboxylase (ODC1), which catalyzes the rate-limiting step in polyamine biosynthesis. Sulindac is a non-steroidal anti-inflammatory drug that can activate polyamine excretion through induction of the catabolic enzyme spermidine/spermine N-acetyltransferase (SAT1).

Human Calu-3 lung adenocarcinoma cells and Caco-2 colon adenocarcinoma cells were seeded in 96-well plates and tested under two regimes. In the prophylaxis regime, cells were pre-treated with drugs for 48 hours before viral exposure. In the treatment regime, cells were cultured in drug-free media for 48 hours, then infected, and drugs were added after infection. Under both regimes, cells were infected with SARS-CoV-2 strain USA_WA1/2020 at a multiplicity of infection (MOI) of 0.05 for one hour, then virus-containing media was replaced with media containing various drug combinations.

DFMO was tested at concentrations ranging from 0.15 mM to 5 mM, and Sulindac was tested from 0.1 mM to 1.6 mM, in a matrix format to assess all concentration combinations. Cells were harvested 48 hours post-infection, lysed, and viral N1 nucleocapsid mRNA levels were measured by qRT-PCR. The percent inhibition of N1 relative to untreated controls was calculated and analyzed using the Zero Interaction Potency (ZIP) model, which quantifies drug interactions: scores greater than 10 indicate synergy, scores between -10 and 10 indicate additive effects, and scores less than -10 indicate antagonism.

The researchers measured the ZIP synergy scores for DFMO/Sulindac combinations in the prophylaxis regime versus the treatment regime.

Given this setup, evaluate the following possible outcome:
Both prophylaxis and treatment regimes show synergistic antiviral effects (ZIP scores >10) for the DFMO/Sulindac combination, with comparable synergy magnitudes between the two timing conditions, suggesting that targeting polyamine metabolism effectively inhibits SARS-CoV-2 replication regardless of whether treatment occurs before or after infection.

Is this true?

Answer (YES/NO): NO